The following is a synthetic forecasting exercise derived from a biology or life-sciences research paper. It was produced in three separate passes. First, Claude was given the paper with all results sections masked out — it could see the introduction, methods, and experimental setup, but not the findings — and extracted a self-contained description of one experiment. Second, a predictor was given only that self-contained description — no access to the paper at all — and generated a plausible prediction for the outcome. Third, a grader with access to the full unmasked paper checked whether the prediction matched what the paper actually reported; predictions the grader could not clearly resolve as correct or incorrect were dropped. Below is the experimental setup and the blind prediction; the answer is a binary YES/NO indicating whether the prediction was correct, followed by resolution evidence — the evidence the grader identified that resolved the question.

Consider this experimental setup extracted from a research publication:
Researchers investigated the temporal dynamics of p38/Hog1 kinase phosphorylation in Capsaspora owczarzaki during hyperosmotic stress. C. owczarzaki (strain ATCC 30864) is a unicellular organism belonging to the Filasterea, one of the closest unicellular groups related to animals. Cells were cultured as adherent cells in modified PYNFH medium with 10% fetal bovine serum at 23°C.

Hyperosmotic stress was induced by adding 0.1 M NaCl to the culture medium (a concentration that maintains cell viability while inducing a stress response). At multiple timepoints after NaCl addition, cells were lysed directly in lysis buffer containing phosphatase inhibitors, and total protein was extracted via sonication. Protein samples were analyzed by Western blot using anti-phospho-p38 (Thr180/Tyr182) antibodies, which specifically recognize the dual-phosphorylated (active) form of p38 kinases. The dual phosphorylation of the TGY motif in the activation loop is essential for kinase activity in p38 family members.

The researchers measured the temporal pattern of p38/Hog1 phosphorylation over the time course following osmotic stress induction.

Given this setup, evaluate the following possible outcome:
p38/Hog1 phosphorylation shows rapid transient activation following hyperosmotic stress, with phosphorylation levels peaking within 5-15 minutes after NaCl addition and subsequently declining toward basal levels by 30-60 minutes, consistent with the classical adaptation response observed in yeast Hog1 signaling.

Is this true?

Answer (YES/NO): YES